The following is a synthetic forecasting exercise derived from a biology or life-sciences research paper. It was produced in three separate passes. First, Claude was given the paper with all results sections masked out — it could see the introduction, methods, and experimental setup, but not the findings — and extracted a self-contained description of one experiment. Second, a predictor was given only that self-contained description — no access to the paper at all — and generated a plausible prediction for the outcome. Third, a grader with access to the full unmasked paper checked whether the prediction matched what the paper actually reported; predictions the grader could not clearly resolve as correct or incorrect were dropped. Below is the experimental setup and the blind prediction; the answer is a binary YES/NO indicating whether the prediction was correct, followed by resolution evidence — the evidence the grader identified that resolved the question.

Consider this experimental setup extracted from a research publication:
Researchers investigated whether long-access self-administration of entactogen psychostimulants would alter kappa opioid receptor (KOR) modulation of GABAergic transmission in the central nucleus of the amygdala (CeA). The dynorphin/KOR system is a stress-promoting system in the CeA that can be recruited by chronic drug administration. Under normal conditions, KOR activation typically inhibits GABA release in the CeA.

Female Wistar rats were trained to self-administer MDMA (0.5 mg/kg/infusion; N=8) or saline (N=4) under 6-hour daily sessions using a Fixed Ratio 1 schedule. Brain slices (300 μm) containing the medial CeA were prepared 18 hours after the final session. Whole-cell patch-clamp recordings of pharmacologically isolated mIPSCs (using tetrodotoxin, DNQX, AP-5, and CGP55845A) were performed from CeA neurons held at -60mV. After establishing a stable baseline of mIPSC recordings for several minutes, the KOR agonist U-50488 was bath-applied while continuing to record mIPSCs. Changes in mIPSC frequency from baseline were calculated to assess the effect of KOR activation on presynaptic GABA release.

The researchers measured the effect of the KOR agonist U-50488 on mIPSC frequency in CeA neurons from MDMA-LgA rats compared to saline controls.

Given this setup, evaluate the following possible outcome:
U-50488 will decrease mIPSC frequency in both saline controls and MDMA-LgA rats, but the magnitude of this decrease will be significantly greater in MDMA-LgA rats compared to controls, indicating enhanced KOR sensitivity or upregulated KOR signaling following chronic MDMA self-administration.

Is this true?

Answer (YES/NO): NO